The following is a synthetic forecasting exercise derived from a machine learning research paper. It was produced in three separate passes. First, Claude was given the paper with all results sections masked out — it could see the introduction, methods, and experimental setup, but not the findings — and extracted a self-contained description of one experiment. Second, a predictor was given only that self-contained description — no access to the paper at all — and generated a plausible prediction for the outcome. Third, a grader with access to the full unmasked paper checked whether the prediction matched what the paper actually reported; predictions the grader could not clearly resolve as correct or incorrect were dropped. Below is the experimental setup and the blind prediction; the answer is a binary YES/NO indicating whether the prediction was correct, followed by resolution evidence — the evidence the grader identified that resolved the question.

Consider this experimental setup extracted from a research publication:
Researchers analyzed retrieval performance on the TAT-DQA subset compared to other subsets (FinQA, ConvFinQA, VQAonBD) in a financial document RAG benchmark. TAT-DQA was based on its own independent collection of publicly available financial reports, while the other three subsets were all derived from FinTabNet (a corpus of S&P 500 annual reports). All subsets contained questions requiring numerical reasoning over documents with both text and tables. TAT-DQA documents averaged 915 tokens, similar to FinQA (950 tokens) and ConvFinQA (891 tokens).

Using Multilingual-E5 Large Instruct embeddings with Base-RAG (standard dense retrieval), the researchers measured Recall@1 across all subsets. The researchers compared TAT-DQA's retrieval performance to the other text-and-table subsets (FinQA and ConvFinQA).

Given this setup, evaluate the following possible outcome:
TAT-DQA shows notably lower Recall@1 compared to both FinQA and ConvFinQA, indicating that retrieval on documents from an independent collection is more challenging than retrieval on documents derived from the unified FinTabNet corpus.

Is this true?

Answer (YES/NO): YES